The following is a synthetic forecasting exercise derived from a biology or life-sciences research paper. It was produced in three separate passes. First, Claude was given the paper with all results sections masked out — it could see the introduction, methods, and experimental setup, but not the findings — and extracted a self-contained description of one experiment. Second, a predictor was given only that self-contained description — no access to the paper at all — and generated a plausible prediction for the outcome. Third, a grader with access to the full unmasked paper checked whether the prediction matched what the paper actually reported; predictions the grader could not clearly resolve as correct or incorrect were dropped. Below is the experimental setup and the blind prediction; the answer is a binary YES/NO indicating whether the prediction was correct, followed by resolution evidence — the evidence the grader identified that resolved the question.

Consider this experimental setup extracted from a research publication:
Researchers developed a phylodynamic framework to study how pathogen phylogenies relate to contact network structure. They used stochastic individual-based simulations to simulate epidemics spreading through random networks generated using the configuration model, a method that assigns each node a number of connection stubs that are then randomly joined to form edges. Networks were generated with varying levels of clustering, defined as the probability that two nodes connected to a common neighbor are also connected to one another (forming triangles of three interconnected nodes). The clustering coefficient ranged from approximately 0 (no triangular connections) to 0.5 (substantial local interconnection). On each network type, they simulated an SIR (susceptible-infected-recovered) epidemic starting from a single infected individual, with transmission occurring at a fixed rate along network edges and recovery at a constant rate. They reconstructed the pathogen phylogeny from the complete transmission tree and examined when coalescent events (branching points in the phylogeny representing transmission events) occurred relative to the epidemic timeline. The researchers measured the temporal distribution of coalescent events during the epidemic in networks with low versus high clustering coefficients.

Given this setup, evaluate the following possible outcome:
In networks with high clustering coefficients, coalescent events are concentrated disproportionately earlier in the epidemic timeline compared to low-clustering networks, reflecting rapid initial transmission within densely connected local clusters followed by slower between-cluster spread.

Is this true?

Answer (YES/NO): NO